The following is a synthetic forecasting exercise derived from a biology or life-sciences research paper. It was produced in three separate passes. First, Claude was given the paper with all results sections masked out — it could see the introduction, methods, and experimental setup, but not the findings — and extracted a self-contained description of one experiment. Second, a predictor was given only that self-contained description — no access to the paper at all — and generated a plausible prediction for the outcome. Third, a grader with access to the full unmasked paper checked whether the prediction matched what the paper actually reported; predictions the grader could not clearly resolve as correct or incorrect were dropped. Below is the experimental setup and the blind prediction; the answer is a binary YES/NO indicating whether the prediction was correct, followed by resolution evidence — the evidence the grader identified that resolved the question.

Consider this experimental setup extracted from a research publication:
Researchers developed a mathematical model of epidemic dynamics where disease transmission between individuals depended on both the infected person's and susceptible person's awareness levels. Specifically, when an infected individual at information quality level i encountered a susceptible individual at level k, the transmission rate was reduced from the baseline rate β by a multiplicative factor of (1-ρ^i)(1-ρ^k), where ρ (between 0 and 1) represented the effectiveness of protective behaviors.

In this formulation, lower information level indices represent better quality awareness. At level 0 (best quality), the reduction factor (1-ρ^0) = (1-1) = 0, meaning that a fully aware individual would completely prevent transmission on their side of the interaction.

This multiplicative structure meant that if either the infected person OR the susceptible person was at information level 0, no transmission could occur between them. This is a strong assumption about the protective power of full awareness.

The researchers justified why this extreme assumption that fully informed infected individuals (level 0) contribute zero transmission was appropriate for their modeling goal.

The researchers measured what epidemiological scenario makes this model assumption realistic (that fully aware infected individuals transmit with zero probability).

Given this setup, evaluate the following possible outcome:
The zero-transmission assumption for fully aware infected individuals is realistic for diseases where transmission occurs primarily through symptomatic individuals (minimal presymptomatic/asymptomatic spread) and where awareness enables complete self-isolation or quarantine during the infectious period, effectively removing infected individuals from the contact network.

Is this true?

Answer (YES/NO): NO